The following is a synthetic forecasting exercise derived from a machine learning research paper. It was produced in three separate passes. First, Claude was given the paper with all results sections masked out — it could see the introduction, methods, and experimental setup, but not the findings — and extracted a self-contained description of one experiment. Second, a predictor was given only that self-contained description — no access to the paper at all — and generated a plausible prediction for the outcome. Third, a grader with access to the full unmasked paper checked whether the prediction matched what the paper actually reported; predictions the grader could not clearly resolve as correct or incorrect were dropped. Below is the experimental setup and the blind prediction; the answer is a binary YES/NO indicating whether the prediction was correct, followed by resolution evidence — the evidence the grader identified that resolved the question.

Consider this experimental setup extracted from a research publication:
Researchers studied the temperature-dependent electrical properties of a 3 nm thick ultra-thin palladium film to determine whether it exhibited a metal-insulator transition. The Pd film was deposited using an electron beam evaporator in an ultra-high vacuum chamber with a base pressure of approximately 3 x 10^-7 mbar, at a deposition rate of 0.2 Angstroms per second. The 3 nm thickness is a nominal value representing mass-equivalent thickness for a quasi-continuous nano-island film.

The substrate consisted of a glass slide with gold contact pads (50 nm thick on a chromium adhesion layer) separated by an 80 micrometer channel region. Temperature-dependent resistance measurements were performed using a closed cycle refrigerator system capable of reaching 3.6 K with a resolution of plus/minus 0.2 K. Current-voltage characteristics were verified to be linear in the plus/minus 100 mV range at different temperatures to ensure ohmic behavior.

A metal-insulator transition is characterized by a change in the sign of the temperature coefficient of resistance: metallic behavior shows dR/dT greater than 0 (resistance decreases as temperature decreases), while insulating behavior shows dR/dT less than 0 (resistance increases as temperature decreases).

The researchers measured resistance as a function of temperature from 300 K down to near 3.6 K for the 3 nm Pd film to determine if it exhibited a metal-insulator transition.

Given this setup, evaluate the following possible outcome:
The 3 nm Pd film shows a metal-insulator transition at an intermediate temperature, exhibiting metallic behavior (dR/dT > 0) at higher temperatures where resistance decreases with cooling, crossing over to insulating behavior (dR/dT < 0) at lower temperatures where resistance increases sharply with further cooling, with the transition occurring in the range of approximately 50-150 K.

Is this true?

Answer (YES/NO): NO